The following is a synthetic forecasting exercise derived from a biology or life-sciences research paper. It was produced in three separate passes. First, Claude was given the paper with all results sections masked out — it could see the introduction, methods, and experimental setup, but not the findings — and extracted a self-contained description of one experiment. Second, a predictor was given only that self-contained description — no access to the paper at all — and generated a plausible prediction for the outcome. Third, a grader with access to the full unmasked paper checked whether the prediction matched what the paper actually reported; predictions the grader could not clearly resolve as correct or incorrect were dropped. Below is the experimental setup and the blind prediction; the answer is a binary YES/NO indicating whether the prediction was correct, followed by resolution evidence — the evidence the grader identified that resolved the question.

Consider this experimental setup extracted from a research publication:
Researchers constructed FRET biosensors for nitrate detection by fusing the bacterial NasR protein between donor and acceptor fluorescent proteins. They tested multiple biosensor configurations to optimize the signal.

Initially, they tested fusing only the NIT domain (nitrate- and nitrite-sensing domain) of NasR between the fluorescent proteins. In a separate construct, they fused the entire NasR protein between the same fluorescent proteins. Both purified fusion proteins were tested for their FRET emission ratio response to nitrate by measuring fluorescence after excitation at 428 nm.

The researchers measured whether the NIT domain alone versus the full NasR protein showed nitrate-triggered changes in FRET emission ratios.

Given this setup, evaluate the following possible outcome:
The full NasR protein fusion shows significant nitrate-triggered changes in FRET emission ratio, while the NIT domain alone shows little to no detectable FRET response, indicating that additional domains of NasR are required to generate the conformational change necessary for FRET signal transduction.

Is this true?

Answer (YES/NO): YES